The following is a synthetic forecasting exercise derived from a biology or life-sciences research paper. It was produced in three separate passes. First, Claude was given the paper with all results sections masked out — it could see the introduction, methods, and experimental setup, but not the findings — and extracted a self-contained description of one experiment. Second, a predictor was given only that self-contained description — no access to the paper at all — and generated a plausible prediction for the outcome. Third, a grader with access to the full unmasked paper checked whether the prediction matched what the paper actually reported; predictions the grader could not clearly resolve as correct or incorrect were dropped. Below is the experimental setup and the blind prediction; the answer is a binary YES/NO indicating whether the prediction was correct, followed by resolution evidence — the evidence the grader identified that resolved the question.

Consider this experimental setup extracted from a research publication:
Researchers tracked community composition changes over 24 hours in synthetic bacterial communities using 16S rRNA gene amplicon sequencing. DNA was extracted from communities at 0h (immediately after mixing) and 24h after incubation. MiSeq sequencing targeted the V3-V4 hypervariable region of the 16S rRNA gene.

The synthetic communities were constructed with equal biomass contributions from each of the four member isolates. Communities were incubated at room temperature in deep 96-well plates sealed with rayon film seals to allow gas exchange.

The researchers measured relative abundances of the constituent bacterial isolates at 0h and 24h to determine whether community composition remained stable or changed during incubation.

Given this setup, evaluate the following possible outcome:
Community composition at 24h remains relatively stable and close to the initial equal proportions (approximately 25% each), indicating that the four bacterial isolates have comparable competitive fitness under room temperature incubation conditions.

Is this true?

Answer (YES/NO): NO